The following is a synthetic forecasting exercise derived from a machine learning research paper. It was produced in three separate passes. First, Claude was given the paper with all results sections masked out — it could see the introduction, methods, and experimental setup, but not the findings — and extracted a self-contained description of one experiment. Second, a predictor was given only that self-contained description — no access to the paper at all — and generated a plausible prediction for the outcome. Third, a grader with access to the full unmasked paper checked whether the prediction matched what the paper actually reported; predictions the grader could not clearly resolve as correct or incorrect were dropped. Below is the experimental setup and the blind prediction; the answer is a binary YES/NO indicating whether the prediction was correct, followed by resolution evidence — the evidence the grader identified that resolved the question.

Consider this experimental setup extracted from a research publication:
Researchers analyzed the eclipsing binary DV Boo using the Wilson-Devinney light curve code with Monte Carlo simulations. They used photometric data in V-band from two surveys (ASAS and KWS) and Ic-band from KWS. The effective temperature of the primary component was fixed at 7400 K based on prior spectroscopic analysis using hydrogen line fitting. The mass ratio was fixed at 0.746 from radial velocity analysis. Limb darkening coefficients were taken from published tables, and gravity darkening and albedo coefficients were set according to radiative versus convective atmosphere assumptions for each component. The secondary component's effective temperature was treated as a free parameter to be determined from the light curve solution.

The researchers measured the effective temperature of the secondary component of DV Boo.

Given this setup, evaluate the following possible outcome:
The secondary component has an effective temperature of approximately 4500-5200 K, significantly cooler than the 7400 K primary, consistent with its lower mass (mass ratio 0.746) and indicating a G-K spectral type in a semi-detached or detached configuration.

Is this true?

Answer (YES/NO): NO